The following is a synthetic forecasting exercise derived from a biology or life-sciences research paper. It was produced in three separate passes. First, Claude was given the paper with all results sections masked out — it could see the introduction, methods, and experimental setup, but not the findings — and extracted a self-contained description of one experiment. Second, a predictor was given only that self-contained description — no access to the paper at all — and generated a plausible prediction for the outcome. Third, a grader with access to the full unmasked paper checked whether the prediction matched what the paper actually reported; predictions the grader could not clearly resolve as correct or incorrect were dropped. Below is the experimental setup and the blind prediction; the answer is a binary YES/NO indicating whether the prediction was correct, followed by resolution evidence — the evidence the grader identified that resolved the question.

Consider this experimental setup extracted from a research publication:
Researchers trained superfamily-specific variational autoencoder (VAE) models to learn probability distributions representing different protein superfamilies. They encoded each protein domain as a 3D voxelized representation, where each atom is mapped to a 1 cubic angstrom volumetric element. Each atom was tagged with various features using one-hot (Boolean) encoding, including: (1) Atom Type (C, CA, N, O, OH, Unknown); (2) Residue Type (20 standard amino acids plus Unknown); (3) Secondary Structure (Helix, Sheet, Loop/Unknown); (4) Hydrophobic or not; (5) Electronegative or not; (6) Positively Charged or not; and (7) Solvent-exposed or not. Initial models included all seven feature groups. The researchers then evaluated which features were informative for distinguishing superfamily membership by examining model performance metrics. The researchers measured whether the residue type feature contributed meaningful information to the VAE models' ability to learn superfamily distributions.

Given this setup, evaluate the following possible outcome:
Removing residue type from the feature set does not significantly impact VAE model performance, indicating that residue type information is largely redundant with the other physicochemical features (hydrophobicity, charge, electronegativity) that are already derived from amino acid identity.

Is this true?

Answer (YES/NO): YES